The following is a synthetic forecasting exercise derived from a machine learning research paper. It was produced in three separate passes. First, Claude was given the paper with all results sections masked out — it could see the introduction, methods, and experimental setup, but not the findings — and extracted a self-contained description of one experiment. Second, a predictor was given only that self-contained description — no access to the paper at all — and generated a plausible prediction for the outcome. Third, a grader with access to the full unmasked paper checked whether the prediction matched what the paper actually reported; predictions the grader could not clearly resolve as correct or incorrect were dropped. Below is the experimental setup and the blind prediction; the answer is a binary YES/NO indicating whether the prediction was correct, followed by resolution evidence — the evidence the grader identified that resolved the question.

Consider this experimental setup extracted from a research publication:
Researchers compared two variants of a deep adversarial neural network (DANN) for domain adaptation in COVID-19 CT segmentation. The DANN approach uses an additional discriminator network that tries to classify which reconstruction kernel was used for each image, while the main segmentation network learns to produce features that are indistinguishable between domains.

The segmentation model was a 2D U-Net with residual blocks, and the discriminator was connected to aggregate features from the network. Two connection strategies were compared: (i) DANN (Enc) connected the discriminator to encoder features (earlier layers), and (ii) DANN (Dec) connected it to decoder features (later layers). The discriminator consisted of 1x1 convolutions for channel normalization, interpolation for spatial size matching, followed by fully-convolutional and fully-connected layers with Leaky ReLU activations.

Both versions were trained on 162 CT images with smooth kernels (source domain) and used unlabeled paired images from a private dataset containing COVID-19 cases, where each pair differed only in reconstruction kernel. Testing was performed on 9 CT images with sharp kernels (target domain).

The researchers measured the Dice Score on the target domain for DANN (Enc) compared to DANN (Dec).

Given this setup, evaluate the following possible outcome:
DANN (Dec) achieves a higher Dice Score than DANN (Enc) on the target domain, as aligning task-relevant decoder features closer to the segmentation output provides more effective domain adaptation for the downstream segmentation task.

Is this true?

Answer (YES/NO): NO